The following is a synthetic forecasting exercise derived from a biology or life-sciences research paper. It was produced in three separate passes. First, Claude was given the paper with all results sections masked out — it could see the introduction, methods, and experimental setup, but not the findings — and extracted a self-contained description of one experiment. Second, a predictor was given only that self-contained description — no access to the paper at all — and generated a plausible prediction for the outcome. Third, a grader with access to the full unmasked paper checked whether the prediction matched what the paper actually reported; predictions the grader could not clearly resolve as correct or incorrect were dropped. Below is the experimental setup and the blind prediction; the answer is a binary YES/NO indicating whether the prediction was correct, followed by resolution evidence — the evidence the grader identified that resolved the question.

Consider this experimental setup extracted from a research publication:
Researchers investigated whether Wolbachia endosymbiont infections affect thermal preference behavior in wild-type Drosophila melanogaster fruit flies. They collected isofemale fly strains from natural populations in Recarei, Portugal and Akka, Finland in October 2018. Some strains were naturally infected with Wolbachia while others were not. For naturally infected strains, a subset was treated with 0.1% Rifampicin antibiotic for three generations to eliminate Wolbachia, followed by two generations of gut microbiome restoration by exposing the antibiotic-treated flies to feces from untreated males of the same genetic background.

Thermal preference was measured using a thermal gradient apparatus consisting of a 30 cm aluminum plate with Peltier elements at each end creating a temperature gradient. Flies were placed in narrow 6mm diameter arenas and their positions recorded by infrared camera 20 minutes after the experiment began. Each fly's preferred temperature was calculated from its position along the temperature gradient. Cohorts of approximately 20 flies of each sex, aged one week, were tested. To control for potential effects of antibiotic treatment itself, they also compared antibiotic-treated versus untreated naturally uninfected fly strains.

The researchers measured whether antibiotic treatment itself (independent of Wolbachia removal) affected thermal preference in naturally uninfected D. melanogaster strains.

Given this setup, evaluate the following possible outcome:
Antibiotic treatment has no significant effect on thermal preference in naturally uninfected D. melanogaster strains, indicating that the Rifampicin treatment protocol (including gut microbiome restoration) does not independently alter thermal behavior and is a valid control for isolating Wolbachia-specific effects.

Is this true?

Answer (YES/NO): YES